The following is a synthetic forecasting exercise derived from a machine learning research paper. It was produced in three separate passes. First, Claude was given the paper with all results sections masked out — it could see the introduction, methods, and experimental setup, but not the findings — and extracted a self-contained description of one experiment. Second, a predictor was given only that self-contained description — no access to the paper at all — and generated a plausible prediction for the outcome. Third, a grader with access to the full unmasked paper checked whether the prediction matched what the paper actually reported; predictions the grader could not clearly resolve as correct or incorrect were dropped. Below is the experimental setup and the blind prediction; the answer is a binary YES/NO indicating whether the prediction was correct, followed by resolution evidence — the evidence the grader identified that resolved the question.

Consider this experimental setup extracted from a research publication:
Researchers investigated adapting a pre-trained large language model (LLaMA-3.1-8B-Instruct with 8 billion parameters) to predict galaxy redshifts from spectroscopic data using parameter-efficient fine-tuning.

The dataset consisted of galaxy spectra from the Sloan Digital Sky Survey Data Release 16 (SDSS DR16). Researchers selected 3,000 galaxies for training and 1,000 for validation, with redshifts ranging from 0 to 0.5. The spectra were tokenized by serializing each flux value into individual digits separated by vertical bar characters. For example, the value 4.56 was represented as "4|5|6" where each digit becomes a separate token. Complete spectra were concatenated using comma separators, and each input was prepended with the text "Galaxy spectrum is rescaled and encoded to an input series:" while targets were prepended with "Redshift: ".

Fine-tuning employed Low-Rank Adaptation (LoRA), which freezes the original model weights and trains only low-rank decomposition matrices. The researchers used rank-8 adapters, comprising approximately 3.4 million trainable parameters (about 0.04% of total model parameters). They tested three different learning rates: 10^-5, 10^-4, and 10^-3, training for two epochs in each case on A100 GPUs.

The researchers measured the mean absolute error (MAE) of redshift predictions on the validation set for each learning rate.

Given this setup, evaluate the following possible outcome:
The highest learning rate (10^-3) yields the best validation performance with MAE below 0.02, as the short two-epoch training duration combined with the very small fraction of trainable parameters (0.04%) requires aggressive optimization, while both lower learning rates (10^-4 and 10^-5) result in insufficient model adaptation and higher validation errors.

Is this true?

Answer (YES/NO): NO